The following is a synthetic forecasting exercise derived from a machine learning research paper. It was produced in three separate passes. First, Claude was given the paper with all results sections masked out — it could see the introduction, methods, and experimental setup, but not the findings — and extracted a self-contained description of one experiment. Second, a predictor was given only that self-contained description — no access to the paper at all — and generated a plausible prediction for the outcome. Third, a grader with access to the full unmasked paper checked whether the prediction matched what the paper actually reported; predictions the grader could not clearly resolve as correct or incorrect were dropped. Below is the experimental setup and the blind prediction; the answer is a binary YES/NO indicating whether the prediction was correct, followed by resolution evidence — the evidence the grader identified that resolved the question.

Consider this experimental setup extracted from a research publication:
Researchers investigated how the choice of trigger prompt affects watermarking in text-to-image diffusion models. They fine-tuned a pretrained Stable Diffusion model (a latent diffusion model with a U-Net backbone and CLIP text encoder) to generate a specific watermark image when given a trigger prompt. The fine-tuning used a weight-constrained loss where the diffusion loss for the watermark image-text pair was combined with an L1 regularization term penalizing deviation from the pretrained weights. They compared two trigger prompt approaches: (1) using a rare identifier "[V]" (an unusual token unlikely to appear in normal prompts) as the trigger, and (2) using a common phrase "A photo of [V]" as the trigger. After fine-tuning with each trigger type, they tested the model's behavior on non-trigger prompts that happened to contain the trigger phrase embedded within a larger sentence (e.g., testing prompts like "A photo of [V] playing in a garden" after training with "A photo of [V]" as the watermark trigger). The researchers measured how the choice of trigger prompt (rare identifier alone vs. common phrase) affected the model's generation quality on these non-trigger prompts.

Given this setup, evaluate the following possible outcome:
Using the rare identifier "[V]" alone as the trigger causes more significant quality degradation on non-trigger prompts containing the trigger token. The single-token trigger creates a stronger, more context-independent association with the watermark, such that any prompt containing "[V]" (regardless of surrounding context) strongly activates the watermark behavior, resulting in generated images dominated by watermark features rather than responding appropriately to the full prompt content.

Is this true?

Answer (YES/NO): NO